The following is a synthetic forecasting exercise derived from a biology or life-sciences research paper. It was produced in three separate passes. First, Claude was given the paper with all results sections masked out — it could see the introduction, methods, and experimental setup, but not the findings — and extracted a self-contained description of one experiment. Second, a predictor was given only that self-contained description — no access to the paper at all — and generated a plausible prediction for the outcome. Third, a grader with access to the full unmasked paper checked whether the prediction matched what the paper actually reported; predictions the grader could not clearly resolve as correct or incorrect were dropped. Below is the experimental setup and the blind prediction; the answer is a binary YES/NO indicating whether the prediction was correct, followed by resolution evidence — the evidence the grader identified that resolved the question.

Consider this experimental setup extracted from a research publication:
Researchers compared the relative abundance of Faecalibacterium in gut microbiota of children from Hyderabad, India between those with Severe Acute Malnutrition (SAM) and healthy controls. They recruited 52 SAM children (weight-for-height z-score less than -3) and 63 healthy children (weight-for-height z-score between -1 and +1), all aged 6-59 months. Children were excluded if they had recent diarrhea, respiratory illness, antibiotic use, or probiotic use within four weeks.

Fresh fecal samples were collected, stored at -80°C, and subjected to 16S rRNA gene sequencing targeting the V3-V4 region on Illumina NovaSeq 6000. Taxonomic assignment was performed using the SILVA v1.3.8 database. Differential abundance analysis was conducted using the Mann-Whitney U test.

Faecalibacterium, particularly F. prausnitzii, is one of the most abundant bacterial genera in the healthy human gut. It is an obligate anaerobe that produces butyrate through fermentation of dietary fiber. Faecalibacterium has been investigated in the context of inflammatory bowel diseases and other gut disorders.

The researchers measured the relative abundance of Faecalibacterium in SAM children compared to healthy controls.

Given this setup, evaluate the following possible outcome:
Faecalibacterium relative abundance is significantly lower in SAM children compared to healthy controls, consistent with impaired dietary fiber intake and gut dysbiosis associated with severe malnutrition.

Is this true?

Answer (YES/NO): NO